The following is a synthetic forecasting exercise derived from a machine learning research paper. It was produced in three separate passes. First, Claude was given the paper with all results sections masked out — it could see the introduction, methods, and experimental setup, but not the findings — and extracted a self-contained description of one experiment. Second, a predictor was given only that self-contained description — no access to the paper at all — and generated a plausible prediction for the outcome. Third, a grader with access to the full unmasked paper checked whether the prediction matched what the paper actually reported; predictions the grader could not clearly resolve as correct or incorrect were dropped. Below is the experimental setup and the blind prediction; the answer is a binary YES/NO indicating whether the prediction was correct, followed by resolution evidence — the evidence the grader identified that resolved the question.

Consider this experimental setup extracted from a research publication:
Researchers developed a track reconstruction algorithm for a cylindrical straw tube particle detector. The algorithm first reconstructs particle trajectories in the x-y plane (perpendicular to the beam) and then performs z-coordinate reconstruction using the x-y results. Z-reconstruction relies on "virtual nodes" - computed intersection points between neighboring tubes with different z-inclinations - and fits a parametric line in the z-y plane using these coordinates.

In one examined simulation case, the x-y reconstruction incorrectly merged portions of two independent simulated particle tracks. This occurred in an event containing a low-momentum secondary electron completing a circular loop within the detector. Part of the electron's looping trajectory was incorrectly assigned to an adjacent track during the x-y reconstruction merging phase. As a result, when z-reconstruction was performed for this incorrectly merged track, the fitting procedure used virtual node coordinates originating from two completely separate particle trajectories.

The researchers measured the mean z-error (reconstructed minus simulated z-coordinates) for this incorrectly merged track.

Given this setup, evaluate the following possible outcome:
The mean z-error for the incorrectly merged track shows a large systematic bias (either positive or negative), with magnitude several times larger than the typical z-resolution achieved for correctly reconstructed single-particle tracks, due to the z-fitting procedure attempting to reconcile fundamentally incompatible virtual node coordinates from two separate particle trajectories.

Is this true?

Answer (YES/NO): YES